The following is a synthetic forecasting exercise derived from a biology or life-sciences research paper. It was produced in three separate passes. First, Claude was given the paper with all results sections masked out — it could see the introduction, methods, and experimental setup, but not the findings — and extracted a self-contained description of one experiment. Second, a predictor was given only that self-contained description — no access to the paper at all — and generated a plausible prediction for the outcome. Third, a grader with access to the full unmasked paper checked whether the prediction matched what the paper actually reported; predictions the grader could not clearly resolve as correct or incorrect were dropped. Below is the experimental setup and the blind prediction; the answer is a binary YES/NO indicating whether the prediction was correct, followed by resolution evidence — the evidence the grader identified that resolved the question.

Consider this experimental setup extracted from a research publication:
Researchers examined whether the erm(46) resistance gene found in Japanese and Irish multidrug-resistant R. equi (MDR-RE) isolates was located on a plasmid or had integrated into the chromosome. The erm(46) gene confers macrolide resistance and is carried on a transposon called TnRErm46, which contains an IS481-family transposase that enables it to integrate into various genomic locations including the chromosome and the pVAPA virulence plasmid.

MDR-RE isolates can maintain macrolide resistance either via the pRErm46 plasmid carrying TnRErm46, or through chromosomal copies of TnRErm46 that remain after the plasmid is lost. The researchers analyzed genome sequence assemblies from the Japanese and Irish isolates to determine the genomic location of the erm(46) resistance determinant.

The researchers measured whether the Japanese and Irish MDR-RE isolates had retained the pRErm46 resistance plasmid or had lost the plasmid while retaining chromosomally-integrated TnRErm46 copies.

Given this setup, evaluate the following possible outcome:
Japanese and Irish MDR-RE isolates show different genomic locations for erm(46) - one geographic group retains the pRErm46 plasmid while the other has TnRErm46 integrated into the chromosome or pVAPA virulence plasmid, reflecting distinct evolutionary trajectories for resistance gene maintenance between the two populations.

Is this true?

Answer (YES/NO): NO